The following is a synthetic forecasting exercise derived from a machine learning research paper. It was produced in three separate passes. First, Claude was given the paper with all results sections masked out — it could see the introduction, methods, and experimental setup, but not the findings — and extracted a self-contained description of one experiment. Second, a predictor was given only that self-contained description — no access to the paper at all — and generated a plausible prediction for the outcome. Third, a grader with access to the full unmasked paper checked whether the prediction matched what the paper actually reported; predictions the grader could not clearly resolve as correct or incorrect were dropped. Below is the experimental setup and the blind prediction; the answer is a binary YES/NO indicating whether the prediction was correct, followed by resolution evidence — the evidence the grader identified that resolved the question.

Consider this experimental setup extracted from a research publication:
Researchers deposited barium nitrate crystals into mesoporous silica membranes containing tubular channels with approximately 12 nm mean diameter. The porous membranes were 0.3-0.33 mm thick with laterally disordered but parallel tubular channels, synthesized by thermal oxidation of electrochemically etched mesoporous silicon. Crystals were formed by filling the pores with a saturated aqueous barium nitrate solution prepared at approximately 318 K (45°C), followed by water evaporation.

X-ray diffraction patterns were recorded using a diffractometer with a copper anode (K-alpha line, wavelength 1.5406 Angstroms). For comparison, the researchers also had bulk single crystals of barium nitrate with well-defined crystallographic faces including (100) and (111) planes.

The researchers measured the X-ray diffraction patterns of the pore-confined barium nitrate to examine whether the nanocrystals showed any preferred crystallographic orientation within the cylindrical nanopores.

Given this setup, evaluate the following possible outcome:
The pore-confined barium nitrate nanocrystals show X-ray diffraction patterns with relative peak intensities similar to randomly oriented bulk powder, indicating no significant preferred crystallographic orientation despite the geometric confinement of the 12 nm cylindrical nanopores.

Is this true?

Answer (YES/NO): NO